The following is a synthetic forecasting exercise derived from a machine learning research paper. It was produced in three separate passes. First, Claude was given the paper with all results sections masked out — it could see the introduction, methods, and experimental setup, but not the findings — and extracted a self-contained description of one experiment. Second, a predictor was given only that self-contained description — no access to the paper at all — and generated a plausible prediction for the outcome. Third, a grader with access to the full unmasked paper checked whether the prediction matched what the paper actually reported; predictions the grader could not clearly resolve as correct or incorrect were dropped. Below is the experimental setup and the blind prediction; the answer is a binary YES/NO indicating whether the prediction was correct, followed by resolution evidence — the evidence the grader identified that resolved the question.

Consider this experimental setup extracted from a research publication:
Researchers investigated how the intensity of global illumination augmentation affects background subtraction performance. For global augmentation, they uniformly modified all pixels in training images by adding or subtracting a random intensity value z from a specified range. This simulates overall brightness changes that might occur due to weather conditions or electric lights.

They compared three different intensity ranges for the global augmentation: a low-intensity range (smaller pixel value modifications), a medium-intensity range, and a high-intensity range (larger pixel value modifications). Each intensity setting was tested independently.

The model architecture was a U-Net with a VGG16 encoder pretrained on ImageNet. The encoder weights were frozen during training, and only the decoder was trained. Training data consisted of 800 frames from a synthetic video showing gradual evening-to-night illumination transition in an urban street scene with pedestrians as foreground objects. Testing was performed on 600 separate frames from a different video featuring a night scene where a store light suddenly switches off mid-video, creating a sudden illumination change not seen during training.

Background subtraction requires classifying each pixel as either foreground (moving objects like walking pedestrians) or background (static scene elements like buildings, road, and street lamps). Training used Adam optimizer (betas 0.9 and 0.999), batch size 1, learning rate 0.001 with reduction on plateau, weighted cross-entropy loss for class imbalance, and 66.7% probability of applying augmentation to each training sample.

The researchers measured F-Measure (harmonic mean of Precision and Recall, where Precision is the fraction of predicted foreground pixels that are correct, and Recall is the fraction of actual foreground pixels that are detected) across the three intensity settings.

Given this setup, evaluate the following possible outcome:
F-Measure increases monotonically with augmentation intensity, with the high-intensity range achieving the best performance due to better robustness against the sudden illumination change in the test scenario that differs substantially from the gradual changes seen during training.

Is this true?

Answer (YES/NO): NO